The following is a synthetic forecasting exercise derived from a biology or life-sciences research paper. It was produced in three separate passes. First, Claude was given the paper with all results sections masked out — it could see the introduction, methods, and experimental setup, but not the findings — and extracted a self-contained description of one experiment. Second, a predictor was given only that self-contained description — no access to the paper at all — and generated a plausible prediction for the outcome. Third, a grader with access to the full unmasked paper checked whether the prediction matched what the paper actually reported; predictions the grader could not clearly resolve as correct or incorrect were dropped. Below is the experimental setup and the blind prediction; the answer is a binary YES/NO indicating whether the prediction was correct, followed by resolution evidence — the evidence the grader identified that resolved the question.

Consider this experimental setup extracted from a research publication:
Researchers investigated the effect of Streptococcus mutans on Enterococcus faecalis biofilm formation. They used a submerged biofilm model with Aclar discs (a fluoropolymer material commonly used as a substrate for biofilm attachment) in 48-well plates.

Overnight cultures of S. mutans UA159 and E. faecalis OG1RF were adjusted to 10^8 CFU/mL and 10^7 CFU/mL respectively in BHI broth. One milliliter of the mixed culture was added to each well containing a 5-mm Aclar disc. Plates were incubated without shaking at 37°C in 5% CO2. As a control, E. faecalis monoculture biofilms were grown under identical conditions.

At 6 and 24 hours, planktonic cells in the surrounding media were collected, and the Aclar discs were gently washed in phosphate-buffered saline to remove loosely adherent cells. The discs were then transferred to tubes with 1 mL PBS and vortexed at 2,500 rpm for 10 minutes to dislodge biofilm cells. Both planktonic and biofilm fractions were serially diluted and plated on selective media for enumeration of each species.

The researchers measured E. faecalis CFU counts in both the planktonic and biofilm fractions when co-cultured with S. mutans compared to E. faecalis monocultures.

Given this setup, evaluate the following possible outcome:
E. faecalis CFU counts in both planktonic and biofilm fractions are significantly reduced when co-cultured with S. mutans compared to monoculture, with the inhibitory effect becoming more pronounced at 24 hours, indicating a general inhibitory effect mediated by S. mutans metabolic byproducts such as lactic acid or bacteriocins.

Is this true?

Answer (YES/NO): NO